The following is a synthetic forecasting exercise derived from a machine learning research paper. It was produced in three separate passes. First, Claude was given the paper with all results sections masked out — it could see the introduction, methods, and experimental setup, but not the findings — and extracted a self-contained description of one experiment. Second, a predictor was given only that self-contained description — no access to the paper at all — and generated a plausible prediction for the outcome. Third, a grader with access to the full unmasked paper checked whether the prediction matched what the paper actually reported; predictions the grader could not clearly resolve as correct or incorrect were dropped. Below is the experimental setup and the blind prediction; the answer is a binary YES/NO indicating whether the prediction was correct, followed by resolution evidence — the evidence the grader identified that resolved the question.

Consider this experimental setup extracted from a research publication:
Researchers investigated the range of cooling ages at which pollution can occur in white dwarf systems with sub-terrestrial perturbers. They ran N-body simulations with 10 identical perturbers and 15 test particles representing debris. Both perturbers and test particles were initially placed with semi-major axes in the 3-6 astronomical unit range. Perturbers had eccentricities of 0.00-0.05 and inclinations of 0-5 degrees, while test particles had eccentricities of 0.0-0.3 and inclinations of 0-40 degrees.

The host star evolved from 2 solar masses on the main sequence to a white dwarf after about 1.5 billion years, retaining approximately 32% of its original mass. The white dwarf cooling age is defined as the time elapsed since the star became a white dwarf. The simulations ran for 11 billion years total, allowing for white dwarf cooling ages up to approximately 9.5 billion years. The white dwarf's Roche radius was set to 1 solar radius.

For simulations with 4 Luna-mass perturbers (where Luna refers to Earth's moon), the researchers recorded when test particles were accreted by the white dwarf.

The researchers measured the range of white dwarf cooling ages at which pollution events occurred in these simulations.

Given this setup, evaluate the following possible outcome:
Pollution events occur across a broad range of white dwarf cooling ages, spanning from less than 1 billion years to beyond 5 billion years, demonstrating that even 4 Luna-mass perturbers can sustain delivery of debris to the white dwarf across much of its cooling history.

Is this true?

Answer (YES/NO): NO